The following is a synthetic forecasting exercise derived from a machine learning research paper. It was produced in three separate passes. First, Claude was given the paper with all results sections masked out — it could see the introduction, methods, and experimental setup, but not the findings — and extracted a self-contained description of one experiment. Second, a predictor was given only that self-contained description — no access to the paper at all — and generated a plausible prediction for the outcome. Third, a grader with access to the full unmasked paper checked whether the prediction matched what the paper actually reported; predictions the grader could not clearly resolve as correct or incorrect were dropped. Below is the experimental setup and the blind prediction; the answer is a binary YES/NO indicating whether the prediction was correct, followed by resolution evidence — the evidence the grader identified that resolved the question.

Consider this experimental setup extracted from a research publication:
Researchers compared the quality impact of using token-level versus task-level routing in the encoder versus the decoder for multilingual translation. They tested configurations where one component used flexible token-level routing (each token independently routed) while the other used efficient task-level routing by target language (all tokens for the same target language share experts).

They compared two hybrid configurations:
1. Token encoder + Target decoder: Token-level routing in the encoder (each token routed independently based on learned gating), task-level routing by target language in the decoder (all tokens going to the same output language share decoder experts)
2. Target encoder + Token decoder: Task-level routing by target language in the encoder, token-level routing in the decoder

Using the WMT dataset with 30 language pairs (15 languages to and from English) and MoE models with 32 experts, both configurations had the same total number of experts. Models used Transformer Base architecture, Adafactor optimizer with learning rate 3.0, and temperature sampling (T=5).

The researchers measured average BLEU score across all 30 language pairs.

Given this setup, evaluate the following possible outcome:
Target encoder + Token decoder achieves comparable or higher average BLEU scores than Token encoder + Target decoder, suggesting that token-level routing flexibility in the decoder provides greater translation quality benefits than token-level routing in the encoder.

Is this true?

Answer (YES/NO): NO